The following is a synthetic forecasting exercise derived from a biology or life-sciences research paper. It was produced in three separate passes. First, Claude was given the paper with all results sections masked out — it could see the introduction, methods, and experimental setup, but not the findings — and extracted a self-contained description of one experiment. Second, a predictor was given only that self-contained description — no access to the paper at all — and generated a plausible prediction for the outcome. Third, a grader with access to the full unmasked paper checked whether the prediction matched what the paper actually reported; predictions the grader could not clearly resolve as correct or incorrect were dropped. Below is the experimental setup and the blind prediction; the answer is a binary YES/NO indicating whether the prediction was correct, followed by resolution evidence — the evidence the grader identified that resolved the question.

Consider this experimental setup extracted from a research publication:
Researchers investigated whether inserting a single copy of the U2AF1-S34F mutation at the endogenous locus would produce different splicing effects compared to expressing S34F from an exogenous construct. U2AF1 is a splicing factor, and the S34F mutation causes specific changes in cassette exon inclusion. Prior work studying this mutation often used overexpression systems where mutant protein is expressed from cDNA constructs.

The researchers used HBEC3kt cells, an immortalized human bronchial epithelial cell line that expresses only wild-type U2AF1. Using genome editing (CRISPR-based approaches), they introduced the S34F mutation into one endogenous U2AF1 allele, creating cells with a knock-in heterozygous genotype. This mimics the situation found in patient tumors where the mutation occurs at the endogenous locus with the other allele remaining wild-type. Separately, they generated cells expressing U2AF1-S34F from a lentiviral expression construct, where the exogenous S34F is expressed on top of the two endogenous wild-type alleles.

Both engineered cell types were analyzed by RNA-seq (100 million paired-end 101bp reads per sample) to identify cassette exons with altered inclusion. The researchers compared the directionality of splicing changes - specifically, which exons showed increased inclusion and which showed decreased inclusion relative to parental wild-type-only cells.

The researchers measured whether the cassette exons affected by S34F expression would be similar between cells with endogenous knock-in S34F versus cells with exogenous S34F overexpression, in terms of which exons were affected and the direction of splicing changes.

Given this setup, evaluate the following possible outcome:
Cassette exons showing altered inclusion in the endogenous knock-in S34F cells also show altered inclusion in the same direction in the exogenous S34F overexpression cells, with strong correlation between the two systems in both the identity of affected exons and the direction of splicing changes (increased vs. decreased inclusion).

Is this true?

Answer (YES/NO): YES